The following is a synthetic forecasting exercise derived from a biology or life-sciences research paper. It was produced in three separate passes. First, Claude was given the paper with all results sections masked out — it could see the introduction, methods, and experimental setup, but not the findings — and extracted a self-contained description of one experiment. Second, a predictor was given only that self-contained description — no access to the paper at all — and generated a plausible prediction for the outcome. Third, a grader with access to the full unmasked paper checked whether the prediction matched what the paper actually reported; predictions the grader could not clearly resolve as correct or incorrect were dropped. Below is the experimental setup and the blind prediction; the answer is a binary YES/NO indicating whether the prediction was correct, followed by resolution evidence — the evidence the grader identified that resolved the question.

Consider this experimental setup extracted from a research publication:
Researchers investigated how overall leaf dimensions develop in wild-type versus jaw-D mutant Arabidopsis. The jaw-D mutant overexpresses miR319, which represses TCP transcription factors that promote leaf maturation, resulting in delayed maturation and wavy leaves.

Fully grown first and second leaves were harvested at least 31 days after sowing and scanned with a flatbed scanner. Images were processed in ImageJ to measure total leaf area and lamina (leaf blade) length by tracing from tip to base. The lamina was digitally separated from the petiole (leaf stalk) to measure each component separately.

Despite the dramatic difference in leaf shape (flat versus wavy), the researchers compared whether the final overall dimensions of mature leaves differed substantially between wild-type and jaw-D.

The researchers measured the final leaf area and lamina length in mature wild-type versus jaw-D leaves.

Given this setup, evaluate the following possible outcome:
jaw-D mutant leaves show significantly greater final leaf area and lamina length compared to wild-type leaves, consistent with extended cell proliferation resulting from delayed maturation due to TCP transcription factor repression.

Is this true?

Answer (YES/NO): NO